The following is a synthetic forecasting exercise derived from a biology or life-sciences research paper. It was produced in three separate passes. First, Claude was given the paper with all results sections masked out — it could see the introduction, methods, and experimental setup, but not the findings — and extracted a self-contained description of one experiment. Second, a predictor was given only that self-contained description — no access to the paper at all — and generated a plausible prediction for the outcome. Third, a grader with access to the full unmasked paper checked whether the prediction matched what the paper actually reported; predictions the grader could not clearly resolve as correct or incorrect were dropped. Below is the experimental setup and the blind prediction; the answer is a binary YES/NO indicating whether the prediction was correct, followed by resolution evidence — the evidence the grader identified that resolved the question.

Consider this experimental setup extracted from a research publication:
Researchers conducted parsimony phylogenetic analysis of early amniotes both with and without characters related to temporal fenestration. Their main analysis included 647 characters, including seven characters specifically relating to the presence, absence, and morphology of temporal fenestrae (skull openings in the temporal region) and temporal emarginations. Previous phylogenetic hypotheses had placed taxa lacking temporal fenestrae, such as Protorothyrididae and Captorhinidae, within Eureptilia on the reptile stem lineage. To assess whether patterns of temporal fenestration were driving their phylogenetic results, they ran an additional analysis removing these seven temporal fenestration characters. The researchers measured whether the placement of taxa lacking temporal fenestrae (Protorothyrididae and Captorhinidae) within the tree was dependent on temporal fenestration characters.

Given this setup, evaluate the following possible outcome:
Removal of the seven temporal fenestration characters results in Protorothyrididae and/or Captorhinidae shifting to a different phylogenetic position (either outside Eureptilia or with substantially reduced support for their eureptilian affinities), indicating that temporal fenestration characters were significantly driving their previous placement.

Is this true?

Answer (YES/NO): NO